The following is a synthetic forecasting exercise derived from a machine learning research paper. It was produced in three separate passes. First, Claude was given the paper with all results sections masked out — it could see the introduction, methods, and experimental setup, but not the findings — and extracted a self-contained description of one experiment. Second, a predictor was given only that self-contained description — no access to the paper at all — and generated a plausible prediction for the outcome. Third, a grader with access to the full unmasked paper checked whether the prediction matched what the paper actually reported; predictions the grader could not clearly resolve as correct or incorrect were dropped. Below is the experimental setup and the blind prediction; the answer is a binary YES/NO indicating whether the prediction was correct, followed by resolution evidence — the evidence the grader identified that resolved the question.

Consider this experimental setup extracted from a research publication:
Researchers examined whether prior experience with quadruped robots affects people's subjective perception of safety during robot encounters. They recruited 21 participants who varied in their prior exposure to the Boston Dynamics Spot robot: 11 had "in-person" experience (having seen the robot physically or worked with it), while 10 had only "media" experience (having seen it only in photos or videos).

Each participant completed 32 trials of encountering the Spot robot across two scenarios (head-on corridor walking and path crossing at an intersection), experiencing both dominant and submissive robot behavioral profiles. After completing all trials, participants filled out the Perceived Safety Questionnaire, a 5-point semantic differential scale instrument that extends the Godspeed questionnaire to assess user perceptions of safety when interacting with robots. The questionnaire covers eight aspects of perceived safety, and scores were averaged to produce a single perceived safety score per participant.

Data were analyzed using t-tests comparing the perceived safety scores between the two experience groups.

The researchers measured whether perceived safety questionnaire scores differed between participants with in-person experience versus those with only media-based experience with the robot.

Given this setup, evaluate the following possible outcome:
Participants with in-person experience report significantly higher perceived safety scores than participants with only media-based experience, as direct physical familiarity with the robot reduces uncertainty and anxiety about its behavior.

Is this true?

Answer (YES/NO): NO